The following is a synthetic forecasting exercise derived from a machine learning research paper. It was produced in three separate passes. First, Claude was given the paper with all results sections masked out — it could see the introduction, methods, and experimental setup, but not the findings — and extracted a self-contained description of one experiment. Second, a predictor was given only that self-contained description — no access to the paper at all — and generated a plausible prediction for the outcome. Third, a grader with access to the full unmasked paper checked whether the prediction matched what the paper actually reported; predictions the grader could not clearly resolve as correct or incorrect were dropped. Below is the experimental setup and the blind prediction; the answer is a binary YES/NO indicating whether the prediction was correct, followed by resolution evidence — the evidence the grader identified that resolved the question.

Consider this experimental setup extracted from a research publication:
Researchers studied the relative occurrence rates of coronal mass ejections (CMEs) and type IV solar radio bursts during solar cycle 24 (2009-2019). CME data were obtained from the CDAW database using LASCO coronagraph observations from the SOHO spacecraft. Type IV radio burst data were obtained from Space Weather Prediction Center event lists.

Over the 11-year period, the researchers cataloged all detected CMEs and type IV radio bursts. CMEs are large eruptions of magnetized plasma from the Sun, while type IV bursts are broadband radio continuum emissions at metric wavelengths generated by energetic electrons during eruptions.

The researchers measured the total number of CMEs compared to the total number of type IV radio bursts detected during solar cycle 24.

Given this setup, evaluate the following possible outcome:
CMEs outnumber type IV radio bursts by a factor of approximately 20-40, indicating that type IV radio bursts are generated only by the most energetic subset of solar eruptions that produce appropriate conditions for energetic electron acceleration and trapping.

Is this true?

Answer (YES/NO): YES